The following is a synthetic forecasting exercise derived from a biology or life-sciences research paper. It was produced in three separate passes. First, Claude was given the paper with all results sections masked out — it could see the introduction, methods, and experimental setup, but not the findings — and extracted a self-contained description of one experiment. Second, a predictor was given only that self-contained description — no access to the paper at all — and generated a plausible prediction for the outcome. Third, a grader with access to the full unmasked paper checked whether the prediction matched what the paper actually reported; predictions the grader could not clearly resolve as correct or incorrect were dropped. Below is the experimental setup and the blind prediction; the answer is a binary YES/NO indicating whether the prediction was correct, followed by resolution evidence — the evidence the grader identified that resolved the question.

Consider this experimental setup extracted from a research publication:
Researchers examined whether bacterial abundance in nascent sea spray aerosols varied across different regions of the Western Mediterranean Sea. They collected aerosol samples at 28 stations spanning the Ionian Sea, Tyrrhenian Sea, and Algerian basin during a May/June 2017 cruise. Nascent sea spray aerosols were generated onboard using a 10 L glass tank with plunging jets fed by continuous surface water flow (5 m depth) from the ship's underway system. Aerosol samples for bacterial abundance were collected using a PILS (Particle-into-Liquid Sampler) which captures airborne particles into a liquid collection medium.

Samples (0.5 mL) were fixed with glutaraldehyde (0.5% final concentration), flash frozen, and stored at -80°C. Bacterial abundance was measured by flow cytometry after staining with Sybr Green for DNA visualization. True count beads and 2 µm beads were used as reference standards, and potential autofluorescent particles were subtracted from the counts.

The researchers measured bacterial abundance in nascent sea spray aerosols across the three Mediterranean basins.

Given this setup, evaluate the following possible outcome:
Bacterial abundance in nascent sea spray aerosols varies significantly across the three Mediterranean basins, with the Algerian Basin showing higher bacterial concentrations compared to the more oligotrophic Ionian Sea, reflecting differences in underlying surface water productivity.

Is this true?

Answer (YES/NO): NO